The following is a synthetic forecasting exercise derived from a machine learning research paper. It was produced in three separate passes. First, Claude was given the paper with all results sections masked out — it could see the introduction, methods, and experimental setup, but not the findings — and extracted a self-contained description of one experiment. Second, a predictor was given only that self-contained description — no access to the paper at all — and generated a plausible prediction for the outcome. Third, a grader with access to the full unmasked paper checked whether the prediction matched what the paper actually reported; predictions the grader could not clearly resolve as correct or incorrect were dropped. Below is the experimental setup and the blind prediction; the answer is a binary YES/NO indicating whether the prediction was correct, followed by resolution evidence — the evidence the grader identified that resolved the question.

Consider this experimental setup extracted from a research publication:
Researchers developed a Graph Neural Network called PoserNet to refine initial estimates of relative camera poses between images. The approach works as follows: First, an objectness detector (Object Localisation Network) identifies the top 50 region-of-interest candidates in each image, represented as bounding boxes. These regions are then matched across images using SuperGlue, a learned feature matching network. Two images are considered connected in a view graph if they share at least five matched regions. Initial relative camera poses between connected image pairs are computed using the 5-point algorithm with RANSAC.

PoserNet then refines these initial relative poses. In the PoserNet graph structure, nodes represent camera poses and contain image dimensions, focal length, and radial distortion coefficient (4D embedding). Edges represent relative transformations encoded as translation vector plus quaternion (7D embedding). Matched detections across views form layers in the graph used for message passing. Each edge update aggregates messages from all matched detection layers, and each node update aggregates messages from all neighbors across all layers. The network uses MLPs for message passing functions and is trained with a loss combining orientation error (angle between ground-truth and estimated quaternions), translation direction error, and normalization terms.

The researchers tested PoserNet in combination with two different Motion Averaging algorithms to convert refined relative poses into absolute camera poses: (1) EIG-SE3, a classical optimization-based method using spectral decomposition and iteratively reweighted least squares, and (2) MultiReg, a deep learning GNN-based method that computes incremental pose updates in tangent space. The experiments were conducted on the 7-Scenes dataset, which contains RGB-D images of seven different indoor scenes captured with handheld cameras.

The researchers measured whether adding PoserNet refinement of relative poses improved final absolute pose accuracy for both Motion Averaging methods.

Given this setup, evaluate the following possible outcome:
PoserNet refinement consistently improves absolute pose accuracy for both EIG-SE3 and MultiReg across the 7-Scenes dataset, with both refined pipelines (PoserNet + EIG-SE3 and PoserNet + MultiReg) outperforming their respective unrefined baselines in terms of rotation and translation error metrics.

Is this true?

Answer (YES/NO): NO